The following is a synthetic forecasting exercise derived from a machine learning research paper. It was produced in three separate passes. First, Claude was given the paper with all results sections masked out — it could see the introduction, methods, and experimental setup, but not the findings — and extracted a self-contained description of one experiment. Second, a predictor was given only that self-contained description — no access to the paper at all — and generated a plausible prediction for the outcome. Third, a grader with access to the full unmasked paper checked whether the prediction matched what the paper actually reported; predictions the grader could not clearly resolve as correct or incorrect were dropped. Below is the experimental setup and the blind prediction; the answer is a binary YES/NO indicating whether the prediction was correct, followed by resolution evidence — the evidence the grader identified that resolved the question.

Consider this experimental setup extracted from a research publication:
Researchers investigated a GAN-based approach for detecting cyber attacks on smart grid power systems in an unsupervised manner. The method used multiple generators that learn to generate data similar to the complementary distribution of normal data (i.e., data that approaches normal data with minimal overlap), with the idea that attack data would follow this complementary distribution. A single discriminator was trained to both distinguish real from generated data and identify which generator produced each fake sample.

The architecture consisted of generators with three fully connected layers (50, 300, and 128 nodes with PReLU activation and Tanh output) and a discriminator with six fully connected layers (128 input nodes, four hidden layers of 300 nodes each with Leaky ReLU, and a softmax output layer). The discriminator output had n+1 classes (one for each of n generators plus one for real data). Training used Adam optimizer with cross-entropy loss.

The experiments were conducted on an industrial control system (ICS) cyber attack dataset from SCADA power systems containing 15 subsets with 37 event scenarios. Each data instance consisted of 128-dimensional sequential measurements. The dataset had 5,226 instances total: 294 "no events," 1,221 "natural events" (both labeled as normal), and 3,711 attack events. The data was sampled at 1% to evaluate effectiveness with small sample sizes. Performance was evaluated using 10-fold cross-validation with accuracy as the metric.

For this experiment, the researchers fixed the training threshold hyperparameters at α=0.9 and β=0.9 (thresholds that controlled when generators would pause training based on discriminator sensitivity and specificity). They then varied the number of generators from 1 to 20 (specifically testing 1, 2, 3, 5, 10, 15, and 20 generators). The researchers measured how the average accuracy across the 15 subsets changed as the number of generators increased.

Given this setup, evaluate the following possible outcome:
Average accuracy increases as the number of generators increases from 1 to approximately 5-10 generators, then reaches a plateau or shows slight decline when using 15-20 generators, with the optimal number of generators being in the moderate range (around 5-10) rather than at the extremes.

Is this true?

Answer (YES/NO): NO